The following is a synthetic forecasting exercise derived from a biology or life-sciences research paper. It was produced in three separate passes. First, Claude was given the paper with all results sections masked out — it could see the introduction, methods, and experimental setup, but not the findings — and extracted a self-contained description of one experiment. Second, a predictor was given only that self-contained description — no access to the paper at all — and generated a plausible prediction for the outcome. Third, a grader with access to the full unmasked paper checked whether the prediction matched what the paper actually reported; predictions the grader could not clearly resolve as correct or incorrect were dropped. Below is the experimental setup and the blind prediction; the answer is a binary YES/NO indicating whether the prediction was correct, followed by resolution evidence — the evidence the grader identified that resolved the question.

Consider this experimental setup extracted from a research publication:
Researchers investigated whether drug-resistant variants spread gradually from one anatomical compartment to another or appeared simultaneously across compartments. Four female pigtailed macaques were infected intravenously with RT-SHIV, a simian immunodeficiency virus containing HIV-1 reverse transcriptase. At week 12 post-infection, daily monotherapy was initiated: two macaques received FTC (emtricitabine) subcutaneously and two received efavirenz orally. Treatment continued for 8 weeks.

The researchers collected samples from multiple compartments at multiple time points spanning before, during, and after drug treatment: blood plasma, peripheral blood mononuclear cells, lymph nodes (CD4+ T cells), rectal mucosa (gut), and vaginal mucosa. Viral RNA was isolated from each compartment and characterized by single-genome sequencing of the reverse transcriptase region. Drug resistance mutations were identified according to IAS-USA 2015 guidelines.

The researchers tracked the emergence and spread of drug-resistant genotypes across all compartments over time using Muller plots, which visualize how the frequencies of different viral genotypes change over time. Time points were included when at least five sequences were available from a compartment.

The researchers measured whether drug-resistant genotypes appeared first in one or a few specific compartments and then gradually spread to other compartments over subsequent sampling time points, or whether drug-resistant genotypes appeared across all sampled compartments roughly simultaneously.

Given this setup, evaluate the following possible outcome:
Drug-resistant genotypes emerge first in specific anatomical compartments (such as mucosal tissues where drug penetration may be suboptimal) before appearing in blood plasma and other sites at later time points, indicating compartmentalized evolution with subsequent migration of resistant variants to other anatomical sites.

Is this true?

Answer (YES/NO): NO